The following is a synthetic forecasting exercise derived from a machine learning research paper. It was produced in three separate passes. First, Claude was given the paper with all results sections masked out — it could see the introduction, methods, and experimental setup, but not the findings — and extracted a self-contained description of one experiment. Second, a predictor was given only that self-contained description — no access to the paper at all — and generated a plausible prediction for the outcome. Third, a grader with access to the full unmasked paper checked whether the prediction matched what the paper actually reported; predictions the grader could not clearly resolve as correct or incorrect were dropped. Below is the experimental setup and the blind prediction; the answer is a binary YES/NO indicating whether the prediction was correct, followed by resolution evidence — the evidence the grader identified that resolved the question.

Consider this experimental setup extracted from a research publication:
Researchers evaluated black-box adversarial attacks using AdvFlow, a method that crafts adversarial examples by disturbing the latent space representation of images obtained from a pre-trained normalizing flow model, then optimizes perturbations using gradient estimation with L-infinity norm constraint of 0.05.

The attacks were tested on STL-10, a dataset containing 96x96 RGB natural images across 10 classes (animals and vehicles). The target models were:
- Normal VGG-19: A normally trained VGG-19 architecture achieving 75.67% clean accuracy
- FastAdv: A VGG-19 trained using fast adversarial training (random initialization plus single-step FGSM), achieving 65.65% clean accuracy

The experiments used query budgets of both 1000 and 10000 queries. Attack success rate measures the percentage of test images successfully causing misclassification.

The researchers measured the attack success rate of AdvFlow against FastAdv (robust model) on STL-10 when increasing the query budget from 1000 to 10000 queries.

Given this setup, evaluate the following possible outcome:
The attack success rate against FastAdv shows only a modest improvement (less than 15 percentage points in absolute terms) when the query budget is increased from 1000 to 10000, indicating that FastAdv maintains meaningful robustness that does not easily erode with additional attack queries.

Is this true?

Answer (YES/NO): NO